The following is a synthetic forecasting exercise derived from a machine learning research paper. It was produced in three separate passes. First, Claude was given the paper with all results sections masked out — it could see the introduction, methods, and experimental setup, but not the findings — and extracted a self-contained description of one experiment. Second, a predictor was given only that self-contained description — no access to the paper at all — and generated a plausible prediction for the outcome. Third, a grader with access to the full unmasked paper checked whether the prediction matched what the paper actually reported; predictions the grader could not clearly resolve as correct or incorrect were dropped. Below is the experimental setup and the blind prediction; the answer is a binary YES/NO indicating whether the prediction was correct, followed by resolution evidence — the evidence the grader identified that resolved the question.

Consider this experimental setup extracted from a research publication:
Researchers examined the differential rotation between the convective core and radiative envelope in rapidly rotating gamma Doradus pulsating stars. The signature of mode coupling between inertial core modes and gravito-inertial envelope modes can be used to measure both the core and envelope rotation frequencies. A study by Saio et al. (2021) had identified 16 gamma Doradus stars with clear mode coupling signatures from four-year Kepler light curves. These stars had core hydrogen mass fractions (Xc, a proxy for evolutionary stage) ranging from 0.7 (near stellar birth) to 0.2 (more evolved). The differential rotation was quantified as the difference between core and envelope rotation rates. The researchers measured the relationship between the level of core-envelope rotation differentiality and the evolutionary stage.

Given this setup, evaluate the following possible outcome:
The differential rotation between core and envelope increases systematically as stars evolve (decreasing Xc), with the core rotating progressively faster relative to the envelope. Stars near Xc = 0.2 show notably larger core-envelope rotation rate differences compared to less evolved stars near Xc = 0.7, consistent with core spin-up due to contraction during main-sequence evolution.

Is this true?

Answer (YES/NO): YES